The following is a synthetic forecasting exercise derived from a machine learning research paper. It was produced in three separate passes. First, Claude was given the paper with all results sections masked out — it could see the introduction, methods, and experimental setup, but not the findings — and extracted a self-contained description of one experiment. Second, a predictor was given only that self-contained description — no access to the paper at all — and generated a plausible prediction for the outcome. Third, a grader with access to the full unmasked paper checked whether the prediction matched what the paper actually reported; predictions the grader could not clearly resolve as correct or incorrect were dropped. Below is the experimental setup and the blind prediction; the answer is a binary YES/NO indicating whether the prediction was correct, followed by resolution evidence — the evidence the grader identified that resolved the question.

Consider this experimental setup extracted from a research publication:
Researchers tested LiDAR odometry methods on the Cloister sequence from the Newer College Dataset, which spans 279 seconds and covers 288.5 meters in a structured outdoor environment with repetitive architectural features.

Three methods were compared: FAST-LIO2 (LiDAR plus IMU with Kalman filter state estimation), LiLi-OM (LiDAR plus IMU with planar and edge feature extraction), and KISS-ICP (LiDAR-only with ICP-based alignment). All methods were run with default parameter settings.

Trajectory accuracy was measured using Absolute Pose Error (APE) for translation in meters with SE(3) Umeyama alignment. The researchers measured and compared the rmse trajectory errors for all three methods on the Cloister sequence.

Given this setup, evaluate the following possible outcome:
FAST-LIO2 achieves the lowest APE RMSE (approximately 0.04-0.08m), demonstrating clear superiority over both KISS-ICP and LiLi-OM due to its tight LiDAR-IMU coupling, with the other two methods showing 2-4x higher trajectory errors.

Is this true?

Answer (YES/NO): NO